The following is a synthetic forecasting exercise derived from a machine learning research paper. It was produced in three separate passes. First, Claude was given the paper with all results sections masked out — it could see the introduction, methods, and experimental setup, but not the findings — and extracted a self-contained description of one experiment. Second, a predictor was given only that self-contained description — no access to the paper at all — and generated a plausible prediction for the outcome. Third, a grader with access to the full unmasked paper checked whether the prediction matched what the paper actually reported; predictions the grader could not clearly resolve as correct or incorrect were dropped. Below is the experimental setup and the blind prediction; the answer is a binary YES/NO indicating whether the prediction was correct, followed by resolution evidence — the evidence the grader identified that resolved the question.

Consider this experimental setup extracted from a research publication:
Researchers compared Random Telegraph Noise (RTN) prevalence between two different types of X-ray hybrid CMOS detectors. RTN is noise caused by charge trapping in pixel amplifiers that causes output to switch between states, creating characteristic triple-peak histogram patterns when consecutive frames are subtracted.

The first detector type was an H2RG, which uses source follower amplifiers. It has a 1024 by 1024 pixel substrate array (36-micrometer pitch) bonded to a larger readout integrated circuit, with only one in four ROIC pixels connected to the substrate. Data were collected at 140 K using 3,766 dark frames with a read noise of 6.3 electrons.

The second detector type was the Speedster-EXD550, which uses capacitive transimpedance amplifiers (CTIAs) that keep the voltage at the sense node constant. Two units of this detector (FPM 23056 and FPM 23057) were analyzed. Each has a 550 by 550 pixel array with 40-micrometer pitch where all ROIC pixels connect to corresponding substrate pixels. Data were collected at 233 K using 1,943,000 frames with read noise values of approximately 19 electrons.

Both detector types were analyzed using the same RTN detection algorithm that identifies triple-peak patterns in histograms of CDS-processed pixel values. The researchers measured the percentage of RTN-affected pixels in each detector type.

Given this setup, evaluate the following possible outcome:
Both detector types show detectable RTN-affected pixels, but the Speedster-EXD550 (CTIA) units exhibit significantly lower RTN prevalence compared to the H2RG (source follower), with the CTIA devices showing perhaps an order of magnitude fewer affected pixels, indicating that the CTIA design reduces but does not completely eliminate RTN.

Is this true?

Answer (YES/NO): NO